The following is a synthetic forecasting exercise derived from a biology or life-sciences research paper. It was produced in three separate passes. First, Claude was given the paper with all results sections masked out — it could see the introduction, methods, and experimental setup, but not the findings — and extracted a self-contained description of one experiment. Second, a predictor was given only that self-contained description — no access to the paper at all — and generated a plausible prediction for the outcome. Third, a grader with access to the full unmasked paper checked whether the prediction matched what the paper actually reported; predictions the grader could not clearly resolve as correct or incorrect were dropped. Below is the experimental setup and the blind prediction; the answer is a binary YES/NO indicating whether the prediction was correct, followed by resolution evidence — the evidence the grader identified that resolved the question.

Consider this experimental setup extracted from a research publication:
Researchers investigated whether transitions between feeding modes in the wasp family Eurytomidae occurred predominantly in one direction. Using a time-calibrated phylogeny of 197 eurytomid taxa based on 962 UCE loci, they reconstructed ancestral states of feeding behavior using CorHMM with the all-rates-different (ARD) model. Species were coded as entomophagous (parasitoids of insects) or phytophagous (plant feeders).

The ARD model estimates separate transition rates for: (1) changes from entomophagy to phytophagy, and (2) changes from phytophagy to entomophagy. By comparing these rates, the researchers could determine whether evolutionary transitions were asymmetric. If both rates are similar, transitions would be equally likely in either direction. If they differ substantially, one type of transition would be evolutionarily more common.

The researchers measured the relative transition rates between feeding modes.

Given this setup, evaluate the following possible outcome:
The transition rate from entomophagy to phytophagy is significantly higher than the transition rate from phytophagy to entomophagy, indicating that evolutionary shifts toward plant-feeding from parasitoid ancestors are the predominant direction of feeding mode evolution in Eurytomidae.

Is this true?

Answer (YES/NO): NO